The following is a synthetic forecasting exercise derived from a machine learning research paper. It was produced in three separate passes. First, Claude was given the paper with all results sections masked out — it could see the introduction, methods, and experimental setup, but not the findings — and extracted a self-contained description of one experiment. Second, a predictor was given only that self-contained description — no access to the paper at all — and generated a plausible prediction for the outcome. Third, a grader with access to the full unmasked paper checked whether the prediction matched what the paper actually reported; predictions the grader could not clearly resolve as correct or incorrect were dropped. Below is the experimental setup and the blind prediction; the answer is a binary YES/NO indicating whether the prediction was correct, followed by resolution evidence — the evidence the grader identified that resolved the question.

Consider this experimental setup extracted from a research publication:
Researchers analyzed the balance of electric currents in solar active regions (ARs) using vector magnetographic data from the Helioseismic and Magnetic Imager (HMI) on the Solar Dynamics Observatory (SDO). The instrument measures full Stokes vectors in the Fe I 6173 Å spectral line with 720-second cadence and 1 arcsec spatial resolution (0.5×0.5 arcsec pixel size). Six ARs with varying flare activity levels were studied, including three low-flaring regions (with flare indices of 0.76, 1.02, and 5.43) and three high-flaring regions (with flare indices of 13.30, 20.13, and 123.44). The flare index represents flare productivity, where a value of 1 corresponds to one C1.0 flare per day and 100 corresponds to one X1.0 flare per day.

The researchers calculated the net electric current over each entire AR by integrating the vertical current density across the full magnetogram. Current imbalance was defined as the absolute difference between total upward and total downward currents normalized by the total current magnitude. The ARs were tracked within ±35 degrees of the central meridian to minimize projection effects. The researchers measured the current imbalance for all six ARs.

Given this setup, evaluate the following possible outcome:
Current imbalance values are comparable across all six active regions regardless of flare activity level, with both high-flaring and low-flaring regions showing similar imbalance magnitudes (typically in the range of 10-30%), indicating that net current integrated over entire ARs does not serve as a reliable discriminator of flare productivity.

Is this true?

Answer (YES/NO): NO